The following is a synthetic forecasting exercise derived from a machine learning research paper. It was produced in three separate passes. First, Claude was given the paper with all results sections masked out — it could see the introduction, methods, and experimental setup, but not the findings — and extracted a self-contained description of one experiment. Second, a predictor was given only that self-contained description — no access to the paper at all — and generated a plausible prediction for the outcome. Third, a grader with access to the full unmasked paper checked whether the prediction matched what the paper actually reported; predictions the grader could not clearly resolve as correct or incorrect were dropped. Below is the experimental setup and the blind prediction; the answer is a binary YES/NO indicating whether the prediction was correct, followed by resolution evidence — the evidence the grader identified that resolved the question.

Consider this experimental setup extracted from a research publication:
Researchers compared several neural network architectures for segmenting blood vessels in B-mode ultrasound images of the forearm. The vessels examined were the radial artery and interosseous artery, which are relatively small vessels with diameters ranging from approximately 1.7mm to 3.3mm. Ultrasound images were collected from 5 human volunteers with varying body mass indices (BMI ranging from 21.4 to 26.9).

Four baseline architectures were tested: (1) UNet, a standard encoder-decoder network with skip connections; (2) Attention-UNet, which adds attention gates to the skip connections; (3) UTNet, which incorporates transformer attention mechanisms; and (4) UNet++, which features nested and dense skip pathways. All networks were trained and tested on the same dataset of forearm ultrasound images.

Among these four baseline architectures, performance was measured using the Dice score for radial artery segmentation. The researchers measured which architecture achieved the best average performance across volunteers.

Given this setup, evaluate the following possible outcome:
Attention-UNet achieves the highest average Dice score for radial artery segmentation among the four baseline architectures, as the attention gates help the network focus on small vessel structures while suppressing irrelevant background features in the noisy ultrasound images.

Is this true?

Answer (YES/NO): NO